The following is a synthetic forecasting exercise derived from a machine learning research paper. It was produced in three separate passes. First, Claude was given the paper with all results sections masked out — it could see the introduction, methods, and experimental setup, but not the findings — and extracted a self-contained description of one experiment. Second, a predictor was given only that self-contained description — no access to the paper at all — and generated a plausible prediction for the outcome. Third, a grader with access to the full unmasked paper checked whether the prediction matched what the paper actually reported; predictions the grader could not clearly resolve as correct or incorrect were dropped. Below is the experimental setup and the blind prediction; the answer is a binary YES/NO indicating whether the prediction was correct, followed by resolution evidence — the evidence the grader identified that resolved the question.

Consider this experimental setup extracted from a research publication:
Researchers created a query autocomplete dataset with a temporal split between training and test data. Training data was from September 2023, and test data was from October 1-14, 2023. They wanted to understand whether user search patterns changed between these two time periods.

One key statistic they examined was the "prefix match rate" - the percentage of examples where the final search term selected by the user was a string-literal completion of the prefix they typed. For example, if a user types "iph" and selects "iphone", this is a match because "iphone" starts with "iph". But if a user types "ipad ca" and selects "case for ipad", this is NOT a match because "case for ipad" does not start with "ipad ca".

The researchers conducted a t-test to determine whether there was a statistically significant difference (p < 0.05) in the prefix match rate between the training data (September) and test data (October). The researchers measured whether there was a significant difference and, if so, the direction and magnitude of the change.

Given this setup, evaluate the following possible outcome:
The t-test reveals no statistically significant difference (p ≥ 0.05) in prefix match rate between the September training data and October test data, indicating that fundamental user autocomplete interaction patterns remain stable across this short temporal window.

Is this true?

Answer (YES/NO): NO